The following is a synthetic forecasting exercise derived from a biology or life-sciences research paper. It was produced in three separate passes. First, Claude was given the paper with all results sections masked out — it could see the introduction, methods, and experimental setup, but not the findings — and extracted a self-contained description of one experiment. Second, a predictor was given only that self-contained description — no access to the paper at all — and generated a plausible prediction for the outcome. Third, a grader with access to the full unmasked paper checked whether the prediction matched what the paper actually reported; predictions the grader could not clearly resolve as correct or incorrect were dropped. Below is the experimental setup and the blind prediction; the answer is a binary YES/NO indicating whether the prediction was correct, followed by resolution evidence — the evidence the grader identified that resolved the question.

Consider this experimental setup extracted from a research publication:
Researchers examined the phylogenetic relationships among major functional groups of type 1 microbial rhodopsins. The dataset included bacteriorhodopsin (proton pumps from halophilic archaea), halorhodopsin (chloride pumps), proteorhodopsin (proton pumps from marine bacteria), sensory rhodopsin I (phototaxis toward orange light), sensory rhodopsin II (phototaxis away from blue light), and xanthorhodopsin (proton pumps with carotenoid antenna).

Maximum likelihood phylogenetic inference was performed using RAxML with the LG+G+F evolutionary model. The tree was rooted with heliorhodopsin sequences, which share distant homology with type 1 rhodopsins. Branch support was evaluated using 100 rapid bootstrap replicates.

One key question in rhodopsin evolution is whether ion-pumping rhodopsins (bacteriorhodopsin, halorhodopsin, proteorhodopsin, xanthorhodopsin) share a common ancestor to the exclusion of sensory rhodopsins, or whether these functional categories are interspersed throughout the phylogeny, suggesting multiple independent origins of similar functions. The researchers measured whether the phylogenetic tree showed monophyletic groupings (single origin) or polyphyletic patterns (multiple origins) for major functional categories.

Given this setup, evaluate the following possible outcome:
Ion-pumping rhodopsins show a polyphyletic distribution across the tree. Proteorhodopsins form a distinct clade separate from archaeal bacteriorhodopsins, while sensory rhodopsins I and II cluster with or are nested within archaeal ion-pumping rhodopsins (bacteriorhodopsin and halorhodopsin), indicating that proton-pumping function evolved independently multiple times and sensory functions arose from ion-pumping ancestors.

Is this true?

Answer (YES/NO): YES